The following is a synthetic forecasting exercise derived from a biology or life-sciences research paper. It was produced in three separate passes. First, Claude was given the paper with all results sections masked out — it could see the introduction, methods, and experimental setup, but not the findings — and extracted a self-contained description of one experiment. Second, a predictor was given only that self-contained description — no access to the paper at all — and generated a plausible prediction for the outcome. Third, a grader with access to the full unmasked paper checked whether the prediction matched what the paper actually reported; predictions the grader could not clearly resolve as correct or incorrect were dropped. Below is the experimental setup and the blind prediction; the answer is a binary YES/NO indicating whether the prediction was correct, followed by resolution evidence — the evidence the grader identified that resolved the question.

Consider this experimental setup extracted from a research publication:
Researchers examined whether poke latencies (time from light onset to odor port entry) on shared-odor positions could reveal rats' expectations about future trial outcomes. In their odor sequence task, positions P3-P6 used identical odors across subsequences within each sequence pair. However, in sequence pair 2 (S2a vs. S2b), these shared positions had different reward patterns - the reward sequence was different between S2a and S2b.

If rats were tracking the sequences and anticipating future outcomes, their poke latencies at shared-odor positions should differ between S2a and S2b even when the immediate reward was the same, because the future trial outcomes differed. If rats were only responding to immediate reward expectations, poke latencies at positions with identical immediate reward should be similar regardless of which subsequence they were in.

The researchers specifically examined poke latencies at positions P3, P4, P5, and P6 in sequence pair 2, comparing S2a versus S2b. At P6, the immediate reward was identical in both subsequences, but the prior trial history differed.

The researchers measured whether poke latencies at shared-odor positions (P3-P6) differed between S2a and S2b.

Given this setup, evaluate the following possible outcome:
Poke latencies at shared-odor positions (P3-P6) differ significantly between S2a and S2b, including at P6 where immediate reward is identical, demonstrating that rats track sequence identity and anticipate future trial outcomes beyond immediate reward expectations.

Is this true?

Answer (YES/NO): YES